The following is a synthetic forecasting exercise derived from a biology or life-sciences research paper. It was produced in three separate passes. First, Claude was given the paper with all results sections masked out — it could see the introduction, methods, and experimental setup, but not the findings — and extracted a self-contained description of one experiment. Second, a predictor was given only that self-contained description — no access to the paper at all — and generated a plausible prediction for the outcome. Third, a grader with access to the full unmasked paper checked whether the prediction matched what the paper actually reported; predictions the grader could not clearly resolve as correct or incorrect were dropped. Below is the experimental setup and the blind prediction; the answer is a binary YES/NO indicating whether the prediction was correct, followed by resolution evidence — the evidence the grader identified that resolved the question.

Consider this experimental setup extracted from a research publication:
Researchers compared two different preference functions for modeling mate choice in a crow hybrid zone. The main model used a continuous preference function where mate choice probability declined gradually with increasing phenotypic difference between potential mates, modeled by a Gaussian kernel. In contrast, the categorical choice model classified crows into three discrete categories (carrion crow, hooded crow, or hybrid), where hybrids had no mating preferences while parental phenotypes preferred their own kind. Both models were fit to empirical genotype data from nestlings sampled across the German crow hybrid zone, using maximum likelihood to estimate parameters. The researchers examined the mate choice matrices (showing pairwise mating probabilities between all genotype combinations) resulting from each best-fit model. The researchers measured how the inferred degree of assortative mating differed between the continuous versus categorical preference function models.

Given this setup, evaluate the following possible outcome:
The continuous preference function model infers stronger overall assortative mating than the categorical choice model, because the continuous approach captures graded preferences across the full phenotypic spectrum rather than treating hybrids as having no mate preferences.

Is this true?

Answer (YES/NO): NO